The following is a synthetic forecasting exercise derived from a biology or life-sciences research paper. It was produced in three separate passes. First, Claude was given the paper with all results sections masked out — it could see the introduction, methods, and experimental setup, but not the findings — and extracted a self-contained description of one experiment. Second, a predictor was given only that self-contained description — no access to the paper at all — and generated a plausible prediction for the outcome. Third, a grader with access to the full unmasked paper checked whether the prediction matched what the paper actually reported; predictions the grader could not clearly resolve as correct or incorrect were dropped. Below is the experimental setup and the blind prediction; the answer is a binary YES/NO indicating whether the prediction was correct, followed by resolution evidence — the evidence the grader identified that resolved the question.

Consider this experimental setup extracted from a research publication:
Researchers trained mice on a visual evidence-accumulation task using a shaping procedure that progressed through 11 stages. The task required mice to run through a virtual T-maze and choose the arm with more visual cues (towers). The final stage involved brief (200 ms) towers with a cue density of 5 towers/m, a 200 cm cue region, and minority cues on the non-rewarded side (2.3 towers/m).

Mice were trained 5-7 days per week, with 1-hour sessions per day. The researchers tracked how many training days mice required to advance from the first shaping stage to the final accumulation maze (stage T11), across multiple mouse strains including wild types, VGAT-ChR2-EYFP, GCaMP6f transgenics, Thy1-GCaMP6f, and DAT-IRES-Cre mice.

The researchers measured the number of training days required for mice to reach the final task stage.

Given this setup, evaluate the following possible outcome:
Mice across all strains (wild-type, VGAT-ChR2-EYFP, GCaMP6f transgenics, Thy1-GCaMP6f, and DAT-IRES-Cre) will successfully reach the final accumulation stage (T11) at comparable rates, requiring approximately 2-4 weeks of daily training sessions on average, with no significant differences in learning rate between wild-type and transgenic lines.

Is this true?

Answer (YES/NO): NO